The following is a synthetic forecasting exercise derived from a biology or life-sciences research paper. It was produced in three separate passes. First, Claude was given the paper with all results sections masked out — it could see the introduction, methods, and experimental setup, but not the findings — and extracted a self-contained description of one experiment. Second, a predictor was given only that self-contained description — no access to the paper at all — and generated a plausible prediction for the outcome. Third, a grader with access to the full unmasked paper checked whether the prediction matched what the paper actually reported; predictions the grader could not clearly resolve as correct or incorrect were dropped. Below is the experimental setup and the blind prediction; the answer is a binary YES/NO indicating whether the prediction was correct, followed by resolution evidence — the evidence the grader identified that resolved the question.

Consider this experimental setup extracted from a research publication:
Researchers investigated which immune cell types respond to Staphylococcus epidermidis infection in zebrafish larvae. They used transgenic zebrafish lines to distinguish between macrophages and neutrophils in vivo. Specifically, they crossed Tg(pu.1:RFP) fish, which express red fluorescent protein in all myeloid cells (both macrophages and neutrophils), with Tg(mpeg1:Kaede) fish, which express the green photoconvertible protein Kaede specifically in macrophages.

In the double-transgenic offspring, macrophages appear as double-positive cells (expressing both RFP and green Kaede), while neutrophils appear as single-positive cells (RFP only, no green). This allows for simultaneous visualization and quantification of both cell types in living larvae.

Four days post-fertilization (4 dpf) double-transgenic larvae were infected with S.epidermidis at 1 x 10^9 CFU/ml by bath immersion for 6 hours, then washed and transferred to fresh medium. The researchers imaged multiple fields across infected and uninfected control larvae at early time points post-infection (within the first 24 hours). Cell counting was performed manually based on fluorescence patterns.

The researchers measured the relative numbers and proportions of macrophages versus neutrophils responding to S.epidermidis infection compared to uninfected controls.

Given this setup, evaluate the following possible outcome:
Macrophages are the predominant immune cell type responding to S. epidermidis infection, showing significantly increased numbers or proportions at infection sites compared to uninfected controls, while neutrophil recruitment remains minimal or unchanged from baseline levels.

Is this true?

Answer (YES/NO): YES